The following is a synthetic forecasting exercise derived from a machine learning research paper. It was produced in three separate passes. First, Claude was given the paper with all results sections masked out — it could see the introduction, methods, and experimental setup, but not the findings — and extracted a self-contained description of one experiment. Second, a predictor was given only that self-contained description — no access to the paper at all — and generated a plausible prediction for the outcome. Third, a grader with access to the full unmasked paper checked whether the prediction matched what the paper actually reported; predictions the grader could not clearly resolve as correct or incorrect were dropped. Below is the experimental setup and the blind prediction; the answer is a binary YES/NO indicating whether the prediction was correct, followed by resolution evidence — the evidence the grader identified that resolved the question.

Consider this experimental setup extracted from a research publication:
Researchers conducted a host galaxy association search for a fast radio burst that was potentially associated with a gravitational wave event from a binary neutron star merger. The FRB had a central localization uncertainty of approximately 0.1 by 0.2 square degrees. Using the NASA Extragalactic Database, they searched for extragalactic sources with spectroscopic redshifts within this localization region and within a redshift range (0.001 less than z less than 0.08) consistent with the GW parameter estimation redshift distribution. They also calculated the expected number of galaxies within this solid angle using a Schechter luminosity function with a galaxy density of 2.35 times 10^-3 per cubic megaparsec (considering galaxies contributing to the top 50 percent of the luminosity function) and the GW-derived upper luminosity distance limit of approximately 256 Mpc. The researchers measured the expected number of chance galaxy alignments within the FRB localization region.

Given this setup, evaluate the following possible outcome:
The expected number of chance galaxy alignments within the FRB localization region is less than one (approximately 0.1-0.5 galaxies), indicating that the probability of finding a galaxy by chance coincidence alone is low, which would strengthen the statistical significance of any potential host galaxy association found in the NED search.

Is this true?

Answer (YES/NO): YES